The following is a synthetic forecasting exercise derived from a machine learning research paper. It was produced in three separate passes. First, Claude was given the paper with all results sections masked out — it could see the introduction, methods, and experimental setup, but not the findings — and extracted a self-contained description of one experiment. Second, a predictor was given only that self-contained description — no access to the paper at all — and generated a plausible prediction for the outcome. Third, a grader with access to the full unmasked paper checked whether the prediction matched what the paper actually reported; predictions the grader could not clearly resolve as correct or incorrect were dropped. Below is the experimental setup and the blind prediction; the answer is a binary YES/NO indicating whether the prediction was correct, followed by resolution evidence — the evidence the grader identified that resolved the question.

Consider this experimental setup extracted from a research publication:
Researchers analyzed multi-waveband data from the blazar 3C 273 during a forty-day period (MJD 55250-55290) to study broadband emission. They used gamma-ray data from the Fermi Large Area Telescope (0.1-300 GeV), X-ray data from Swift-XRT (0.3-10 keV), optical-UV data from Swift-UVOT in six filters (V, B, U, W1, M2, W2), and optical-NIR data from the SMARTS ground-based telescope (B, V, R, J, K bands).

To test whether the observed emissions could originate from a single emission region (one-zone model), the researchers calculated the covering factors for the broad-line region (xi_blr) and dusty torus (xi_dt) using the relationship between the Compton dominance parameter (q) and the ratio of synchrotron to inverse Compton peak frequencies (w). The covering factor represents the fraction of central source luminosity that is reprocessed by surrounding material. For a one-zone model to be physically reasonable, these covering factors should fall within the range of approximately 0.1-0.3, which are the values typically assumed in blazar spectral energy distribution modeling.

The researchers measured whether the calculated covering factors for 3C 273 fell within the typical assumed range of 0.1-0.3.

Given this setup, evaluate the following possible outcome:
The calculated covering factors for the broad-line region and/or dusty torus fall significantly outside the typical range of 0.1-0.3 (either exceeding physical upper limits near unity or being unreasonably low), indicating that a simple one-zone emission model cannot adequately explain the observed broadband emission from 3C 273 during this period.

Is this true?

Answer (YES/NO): YES